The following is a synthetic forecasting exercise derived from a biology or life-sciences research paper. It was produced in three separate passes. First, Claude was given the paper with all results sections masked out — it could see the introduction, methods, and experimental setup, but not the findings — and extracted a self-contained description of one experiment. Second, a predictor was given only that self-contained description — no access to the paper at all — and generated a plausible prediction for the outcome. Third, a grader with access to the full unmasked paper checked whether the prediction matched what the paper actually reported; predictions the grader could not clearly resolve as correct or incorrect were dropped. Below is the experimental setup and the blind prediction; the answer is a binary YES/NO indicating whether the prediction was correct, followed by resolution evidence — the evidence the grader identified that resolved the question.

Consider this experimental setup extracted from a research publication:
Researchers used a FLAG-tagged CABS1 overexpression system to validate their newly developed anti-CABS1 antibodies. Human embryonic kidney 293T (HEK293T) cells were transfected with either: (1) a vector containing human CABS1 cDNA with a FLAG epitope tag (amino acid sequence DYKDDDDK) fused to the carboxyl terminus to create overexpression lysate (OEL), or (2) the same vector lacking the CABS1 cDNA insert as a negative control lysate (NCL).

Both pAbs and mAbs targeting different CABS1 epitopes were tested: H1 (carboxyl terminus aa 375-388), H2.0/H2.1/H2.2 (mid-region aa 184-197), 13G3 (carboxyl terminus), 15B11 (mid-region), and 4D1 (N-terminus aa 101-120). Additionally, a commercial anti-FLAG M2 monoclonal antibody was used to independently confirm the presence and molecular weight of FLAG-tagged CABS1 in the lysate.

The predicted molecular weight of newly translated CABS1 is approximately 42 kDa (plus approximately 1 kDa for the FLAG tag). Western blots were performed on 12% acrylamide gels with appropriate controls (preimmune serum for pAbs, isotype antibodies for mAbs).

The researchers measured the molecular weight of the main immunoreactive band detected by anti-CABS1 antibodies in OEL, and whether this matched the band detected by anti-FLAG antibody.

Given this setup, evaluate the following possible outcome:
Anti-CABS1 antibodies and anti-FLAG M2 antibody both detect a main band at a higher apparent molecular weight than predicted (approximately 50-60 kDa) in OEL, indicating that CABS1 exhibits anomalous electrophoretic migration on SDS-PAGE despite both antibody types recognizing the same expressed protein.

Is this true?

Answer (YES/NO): NO